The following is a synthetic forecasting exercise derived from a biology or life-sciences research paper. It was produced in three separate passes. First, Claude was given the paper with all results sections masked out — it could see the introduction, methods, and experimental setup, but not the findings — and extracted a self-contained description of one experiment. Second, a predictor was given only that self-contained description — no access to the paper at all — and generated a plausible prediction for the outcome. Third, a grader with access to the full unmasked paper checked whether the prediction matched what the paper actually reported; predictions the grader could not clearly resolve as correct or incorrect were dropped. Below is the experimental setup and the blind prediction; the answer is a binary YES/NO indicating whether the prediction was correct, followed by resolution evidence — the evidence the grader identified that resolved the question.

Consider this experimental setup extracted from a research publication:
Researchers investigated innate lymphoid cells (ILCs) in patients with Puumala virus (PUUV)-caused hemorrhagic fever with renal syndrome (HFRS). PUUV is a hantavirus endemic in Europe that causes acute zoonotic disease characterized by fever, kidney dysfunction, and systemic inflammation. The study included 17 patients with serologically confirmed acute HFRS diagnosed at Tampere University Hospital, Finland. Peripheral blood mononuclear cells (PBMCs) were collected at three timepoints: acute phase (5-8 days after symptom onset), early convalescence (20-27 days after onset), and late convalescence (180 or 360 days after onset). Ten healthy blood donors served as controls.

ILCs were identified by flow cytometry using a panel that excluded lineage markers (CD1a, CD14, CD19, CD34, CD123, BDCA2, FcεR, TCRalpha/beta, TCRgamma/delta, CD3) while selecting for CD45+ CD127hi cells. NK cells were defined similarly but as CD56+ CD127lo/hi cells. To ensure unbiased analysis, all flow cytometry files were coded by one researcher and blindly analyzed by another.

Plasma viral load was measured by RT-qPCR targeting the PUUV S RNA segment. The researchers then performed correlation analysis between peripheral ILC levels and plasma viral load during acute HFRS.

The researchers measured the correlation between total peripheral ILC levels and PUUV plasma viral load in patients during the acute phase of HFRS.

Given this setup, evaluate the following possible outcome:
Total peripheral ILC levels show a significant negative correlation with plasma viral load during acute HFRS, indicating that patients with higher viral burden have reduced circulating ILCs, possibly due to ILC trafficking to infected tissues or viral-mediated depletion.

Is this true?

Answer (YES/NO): YES